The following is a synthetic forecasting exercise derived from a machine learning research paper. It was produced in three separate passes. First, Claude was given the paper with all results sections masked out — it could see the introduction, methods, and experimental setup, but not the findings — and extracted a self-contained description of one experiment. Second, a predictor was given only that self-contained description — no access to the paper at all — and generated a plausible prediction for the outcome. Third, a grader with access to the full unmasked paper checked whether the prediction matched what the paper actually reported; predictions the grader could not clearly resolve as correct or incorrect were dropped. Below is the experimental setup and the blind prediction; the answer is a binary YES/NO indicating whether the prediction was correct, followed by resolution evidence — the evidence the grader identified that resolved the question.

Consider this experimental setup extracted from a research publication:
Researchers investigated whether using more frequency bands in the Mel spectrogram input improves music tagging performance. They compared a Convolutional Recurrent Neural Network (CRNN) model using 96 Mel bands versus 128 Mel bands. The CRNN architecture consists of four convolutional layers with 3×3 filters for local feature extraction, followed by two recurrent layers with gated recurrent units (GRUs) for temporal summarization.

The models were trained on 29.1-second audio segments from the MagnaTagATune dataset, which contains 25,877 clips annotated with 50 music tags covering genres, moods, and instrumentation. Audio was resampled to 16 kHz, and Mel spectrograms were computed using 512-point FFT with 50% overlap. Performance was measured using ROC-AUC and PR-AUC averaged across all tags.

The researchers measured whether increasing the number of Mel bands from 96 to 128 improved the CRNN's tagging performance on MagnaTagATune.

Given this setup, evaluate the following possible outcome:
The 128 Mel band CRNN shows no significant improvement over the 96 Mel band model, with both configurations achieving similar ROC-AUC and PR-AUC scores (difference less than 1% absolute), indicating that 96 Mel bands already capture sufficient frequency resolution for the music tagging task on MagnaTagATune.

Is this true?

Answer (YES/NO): YES